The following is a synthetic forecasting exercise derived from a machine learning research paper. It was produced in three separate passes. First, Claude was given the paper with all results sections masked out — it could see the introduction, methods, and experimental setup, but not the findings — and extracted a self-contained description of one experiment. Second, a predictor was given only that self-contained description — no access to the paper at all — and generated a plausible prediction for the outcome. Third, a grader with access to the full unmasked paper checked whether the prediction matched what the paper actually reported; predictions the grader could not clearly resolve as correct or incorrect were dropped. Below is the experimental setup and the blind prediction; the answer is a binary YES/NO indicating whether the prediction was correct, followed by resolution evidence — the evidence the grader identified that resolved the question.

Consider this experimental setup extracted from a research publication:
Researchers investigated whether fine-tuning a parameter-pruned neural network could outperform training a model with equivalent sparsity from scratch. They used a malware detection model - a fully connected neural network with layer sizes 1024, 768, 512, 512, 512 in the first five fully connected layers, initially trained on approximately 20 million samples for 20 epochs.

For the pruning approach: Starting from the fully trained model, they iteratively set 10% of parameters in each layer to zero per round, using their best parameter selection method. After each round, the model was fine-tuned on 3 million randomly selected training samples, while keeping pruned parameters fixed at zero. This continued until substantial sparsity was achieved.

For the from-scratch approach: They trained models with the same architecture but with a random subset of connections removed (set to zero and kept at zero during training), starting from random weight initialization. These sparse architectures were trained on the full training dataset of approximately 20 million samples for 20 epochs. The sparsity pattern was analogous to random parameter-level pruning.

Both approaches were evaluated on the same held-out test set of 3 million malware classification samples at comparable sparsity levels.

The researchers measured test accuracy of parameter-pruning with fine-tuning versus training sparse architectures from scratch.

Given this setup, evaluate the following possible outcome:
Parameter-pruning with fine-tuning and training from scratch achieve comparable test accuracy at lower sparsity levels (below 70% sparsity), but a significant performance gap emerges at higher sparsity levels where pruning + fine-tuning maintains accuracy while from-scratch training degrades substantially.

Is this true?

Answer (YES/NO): NO